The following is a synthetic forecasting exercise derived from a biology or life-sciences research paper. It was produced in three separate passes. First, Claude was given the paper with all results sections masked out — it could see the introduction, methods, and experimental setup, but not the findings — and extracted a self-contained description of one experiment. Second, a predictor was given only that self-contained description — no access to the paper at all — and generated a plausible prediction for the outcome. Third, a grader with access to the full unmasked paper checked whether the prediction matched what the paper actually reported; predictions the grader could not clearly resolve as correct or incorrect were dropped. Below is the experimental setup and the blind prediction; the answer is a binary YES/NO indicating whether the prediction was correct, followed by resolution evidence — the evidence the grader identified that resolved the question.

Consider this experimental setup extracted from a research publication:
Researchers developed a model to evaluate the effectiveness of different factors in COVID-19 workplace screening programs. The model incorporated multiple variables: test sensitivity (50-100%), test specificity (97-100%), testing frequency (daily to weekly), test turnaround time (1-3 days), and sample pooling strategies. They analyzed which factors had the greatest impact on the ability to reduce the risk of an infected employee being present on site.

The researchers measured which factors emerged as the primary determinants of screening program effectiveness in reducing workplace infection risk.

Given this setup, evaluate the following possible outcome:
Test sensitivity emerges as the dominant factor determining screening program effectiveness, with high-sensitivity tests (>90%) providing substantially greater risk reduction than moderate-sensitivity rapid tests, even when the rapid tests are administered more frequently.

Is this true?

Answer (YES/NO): NO